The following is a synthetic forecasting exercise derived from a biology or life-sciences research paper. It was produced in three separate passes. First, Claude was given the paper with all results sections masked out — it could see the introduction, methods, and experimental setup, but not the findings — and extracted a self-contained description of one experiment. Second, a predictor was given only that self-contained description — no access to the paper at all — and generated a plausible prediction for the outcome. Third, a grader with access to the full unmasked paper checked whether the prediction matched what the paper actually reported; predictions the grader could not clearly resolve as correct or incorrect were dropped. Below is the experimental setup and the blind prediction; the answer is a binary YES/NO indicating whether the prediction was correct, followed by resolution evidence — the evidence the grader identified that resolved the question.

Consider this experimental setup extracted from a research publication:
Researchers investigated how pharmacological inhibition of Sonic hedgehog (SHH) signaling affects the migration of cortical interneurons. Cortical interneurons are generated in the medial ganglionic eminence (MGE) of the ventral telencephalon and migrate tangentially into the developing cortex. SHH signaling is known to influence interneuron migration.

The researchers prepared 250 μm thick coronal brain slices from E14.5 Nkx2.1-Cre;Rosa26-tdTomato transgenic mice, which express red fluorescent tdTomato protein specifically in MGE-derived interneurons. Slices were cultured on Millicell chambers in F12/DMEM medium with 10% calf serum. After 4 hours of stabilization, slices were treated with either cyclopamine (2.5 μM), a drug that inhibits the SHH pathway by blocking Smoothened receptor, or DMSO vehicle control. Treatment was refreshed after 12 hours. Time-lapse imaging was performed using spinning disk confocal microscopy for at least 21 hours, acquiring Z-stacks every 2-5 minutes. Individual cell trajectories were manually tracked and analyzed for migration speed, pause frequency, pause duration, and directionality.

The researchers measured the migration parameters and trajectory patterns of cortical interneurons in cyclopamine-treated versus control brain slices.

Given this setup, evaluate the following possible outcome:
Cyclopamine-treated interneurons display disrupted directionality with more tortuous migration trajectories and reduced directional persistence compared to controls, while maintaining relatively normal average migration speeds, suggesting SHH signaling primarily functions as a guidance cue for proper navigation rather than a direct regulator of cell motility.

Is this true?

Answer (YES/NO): NO